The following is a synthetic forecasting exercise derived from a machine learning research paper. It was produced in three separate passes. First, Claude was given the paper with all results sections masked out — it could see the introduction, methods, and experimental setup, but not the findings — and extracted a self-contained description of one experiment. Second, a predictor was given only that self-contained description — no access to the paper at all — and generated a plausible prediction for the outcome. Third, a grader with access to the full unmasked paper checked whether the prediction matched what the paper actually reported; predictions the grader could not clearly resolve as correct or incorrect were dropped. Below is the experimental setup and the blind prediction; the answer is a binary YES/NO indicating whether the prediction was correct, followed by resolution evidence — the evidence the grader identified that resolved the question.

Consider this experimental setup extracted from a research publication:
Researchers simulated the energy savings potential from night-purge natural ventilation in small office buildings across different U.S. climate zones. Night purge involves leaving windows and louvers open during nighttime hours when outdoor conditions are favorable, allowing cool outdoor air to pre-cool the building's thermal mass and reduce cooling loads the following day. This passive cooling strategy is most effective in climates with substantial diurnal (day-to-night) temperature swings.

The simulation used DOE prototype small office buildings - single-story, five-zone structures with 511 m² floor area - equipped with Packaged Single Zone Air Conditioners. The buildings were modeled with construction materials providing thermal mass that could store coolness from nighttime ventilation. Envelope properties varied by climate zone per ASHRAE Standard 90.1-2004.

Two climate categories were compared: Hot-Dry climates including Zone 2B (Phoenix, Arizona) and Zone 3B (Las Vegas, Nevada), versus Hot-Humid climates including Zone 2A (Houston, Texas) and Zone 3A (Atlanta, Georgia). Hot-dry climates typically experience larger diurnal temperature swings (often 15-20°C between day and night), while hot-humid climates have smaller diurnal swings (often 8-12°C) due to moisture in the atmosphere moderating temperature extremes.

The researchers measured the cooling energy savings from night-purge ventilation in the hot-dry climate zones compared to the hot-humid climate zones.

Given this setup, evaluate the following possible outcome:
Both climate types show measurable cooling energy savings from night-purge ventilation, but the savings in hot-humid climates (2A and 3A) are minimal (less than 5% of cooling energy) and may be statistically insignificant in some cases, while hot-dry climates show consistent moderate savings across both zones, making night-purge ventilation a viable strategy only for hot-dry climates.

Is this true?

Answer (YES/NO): NO